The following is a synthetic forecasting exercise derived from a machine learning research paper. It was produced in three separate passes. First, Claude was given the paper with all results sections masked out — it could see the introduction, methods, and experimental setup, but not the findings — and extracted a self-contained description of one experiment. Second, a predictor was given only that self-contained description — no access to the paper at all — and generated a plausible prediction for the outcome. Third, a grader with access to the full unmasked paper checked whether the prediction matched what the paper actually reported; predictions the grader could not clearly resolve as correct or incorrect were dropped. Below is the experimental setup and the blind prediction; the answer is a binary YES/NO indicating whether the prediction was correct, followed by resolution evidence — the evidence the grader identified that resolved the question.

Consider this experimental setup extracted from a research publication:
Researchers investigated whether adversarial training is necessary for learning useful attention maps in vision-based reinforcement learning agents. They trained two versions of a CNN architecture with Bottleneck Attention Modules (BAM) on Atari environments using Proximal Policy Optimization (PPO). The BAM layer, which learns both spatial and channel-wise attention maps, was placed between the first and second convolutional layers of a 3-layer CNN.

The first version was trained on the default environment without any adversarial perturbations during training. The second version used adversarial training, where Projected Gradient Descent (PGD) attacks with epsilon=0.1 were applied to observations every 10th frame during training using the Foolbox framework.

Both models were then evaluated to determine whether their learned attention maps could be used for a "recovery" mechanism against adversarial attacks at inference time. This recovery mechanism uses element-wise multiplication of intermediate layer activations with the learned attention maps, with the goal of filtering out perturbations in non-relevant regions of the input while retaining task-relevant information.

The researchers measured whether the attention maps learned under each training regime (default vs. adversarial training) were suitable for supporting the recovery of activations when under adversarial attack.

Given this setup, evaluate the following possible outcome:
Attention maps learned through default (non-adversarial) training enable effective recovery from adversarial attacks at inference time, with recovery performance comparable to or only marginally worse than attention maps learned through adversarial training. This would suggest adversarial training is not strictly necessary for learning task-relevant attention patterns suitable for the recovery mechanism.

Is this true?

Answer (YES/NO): NO